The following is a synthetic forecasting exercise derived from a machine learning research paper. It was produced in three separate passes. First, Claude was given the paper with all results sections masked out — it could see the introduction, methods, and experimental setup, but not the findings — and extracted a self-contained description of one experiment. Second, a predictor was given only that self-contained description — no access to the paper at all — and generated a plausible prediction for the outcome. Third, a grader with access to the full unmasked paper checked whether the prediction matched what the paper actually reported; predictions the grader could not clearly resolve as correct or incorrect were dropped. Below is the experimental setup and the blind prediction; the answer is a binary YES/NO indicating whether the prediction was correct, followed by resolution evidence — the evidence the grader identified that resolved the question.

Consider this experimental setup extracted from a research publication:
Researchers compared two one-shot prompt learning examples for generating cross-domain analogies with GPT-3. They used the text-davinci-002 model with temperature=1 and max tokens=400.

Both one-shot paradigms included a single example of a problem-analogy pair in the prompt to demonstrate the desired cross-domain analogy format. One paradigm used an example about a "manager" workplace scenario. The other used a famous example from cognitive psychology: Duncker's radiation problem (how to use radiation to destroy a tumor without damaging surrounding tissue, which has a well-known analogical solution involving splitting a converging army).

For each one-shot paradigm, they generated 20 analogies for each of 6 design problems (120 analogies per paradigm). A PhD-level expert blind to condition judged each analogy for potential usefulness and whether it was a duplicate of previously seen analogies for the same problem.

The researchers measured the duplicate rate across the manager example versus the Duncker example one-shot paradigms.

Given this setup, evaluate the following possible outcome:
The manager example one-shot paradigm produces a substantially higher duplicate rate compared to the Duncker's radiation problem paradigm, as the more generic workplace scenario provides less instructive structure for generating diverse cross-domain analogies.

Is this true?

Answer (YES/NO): YES